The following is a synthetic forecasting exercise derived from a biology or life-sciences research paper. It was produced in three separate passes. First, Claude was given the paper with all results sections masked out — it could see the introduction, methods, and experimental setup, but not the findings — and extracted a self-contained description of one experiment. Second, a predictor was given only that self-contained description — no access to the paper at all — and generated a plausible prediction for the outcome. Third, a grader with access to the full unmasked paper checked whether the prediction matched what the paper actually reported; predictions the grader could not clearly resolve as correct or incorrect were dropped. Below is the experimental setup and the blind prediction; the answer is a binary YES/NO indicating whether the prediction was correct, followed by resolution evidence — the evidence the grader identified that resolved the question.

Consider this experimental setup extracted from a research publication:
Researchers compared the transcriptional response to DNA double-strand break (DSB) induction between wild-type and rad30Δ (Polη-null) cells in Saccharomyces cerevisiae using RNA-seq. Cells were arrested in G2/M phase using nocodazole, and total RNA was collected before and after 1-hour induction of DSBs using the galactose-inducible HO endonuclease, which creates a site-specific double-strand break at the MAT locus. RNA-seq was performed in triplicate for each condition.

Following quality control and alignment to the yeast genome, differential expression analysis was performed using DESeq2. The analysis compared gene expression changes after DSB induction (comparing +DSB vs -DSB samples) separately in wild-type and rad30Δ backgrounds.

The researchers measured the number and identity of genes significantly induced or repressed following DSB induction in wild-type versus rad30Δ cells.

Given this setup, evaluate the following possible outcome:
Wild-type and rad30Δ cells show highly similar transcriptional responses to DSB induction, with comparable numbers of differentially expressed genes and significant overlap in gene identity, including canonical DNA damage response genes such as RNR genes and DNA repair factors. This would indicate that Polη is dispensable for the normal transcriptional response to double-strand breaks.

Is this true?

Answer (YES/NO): NO